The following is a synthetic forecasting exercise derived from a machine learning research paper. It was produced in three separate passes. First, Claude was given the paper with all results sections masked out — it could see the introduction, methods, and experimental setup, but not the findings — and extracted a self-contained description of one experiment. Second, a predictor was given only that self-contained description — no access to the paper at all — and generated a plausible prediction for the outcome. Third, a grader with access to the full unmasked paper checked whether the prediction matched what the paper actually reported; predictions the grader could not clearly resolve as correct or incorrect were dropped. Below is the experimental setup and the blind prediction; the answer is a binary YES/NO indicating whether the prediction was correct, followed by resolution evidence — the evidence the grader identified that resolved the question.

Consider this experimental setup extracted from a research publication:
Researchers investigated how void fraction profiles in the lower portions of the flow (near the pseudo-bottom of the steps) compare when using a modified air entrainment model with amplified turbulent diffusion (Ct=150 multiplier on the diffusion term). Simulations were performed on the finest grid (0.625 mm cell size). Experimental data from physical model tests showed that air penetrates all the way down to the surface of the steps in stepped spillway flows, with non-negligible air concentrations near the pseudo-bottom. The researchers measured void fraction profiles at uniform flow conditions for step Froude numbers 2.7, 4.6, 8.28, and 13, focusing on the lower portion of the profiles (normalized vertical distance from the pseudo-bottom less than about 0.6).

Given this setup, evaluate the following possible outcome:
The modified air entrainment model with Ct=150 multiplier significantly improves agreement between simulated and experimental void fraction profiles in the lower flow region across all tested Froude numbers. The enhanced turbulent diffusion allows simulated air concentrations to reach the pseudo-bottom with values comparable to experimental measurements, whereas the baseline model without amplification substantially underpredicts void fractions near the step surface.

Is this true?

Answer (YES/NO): NO